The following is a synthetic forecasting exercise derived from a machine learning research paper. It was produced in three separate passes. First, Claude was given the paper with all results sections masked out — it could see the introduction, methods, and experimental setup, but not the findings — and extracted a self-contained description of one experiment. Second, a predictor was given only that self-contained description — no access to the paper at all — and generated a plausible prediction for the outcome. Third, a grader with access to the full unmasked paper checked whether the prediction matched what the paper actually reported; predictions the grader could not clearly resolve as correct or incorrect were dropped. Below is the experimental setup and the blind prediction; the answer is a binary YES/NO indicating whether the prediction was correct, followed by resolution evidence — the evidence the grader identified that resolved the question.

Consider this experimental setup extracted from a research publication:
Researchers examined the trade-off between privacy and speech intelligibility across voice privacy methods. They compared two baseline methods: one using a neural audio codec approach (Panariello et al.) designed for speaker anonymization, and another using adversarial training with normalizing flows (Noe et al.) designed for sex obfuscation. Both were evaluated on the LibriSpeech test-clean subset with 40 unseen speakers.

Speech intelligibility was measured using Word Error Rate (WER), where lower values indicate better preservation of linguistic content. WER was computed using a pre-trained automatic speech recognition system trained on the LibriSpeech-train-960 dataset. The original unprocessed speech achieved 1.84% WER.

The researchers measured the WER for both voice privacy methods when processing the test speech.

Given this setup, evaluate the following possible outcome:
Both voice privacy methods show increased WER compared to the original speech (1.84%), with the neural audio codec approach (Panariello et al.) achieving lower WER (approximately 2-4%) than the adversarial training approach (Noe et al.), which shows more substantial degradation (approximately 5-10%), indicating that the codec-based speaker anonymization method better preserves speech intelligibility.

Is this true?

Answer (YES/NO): NO